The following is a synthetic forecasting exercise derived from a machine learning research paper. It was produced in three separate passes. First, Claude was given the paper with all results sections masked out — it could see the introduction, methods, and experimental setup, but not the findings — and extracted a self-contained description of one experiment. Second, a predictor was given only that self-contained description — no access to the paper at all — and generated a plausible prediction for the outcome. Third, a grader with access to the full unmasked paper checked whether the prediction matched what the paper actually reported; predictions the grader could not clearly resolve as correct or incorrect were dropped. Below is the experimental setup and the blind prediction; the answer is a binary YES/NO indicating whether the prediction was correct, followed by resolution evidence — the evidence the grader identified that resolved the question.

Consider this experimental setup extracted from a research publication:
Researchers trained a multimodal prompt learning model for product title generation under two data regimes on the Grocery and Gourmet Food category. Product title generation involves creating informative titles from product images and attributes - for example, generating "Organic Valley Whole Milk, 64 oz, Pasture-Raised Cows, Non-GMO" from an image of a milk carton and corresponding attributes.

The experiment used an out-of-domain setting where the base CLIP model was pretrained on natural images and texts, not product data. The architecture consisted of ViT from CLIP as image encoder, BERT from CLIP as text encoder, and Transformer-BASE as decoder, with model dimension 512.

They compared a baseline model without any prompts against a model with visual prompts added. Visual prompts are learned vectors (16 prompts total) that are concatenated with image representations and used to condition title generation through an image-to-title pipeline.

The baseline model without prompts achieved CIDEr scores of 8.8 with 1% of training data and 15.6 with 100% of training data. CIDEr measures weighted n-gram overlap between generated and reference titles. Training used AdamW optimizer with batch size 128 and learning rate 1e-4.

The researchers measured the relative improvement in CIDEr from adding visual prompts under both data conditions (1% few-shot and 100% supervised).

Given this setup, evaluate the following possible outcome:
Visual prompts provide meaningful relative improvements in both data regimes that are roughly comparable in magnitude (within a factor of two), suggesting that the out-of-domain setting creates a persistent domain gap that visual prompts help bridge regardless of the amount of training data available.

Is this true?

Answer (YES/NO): YES